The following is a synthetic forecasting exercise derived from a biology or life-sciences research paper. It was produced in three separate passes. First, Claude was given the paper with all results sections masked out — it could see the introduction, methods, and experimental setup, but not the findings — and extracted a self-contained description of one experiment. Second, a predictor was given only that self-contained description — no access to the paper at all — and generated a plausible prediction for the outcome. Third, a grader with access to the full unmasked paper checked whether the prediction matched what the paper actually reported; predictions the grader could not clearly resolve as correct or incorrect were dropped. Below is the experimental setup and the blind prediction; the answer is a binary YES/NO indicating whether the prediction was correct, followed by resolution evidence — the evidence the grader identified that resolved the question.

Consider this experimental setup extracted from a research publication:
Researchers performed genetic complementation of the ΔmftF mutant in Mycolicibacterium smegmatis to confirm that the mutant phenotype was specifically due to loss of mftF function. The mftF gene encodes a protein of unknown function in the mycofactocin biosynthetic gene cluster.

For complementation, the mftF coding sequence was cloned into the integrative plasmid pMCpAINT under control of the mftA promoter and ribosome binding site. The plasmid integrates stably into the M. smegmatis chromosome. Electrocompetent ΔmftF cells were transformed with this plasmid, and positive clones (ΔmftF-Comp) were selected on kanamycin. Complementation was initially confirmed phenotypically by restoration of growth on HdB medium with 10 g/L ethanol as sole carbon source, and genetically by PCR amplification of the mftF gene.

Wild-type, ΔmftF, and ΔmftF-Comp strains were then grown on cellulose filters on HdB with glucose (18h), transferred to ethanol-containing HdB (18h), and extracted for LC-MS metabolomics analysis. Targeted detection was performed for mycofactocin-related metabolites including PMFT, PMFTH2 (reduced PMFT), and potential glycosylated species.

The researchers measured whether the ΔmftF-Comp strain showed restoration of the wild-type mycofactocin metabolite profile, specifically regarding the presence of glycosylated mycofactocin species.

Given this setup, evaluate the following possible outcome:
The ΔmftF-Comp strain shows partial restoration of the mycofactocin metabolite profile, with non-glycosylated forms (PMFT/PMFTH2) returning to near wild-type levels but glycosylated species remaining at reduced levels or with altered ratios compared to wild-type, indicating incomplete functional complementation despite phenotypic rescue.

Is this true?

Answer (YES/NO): NO